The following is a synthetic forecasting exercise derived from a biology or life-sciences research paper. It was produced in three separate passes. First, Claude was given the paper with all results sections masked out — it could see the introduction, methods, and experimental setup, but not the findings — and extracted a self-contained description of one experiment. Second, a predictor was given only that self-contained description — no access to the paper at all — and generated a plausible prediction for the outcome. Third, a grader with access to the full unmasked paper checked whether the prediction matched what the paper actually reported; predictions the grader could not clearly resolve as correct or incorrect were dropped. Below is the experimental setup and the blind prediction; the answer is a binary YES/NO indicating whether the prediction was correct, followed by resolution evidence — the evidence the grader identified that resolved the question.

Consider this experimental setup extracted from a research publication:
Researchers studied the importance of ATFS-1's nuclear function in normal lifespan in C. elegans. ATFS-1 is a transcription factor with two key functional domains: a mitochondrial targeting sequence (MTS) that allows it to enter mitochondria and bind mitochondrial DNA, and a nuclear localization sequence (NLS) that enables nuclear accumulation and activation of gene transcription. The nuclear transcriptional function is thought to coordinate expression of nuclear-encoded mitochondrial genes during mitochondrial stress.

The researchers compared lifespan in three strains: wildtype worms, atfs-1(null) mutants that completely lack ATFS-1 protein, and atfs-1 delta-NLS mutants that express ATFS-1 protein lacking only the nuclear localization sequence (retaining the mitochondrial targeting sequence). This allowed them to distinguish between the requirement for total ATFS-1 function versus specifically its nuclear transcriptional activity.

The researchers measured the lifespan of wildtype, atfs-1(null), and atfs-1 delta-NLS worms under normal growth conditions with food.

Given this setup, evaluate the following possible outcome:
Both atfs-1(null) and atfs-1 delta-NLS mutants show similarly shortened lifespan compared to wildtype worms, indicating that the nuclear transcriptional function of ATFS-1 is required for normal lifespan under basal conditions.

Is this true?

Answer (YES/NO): NO